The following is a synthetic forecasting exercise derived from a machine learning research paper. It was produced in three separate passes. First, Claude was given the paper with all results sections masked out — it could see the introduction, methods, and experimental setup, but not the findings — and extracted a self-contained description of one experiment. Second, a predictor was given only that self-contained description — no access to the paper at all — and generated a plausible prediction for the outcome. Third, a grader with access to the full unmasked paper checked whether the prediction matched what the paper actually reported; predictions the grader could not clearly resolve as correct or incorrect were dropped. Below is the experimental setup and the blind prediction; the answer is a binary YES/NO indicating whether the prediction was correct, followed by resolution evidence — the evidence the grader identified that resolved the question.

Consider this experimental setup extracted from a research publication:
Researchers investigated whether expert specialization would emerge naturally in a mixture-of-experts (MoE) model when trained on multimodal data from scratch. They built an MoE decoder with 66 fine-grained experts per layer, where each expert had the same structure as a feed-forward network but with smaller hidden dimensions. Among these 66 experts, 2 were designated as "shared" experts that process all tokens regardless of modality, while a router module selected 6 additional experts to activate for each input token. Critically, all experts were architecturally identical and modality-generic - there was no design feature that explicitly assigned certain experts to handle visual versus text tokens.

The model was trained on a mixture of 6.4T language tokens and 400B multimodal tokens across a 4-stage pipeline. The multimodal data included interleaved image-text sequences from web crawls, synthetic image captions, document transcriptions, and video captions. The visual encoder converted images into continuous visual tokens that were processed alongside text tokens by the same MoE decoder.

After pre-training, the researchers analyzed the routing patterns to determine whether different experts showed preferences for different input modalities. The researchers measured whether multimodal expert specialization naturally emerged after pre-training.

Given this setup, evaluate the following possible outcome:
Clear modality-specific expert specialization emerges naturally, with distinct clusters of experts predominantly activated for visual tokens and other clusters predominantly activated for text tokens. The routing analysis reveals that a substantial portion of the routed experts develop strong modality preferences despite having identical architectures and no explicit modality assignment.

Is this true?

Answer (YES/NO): YES